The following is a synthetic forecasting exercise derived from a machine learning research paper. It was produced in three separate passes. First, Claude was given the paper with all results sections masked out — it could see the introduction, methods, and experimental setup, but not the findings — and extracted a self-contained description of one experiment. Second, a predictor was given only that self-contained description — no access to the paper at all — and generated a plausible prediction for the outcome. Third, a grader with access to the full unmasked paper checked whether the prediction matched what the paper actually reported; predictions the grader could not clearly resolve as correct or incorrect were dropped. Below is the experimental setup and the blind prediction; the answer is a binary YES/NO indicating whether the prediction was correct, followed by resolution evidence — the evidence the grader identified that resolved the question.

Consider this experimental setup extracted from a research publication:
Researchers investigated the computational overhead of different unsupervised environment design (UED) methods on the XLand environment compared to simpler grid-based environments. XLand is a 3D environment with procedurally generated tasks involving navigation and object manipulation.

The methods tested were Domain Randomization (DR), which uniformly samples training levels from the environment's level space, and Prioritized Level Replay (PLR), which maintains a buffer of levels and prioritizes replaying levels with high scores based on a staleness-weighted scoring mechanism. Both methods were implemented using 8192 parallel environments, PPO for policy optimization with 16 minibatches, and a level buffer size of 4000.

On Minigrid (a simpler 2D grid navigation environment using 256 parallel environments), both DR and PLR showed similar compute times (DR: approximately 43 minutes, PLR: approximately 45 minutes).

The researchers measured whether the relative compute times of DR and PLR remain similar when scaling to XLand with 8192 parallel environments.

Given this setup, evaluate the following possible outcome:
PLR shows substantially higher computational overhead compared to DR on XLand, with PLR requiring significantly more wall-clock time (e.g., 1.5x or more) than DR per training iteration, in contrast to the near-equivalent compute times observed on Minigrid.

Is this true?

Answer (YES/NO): NO